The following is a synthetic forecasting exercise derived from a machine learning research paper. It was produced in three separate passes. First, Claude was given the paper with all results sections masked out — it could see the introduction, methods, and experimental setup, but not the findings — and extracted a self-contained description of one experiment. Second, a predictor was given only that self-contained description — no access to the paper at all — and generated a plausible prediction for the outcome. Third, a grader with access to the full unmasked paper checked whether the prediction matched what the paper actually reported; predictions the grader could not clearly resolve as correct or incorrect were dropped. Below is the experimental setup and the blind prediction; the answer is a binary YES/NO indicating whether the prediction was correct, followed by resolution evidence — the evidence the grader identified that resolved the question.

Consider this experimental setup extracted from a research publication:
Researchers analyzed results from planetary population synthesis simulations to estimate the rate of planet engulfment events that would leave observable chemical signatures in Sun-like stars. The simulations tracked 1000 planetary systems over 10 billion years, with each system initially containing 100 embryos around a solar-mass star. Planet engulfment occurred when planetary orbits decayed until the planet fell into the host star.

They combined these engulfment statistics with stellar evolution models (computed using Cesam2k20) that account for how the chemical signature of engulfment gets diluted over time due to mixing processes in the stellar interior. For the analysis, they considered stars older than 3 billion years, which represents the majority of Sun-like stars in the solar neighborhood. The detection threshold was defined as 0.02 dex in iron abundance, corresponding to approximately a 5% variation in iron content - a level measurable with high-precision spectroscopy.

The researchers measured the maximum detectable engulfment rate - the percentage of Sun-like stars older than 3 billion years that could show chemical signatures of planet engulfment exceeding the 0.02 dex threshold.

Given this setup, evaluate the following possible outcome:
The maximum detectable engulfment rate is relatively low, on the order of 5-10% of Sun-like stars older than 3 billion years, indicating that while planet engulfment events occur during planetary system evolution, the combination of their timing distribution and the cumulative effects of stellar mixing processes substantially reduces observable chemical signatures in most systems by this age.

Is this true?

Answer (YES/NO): NO